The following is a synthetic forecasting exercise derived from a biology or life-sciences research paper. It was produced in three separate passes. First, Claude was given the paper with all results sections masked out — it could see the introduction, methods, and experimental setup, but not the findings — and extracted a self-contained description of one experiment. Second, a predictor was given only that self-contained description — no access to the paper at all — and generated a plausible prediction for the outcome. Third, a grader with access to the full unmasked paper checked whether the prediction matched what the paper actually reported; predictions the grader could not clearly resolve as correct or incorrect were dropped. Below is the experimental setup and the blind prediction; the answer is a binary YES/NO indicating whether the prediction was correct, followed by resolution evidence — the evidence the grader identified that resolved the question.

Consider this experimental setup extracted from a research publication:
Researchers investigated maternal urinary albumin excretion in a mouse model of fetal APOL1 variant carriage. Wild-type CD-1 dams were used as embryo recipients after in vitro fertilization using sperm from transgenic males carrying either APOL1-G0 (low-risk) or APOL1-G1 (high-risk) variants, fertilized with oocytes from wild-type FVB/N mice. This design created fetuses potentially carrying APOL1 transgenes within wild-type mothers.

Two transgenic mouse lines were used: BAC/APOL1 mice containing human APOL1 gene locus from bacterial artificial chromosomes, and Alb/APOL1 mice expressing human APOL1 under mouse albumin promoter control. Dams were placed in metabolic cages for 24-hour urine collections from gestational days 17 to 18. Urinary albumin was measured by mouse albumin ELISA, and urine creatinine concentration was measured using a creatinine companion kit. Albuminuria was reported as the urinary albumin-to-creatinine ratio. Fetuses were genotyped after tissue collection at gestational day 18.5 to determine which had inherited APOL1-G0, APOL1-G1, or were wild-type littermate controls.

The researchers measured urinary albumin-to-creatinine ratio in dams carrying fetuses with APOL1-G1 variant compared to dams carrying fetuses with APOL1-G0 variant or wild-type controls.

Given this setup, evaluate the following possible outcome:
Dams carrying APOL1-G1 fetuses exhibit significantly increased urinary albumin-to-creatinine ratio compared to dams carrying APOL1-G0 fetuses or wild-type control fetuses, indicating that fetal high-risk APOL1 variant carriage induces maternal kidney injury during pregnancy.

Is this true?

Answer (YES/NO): NO